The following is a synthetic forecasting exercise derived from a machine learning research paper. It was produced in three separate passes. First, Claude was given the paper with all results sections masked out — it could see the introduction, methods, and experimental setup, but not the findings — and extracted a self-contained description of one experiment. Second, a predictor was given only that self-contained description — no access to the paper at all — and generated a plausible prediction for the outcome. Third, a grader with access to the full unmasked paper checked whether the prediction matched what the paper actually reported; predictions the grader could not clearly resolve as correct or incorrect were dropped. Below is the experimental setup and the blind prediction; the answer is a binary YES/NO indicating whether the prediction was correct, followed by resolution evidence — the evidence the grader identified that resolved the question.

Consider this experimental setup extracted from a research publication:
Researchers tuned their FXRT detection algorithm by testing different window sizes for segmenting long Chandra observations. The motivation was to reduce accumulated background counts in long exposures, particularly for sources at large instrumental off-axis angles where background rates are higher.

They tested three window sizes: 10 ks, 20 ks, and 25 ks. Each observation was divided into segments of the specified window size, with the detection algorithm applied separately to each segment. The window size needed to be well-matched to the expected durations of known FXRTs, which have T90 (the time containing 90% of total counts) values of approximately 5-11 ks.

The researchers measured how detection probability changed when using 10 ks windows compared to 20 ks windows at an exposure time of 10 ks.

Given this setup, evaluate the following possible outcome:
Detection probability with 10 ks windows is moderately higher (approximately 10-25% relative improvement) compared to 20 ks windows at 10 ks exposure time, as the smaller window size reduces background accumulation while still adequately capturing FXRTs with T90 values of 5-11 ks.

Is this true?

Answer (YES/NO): NO